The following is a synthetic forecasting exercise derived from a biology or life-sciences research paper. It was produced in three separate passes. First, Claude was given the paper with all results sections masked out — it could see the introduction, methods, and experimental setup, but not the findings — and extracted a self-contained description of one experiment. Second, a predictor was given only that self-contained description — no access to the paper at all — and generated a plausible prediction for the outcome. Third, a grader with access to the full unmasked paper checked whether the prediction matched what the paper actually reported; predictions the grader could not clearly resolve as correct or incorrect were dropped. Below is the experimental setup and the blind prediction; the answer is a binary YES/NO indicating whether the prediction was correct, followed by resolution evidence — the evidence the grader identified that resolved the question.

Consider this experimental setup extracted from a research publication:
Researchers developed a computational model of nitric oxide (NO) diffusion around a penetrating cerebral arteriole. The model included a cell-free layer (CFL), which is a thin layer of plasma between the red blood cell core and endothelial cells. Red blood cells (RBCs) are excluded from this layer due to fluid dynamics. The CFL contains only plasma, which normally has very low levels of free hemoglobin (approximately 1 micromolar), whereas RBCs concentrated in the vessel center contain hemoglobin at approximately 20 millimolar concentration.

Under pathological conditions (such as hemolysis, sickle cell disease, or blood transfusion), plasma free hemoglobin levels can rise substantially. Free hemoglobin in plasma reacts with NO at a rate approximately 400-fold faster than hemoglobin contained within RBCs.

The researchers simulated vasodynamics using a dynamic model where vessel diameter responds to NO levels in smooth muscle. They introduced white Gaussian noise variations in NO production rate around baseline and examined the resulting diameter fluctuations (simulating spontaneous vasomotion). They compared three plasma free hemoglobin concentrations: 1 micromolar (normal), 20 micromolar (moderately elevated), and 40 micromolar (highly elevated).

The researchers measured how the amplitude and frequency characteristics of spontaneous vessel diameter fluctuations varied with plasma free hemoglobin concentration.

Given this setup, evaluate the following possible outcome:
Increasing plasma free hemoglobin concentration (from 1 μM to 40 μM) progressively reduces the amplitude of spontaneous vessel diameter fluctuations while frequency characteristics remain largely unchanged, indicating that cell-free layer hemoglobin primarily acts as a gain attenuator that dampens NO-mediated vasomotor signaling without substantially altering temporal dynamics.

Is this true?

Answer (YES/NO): NO